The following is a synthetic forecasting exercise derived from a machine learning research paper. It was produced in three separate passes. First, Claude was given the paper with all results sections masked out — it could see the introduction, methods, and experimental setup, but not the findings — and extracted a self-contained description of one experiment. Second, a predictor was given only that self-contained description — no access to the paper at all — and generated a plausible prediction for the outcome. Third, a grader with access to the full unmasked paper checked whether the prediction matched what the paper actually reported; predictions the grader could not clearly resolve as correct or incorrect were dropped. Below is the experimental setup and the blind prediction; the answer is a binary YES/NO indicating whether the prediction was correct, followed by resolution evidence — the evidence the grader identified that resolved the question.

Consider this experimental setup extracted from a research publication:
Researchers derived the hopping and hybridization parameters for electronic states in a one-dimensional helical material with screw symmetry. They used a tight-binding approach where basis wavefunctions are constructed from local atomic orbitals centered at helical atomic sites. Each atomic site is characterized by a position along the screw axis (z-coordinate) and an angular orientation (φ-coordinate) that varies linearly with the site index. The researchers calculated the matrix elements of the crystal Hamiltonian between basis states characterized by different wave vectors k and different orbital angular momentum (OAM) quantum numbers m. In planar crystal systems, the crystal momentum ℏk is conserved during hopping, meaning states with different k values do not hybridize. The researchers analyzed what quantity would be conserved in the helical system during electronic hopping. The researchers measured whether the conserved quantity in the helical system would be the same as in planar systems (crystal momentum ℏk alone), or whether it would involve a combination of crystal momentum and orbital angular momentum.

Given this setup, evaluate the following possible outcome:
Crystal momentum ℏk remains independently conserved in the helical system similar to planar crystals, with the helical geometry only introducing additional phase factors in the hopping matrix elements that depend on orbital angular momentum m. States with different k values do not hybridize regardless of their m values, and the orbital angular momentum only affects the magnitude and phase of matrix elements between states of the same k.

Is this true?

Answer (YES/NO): NO